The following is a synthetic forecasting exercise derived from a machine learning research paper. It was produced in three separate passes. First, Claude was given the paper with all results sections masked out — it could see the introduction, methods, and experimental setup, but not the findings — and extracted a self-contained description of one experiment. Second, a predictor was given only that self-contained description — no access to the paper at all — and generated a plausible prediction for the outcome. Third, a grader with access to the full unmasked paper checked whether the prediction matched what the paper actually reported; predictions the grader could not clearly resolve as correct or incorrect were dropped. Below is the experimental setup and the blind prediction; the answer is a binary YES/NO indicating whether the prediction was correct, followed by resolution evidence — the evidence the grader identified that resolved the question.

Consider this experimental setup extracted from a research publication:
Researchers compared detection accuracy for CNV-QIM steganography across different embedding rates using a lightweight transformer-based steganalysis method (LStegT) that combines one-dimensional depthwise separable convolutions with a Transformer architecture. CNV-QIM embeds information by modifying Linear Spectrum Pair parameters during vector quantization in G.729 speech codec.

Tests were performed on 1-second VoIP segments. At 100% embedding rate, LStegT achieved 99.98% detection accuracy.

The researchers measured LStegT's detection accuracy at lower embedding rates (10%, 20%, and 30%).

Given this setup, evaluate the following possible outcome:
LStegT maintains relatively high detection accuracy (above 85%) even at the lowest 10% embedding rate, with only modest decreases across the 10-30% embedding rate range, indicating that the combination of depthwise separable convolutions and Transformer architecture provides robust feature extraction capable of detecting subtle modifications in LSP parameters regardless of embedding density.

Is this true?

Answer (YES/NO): NO